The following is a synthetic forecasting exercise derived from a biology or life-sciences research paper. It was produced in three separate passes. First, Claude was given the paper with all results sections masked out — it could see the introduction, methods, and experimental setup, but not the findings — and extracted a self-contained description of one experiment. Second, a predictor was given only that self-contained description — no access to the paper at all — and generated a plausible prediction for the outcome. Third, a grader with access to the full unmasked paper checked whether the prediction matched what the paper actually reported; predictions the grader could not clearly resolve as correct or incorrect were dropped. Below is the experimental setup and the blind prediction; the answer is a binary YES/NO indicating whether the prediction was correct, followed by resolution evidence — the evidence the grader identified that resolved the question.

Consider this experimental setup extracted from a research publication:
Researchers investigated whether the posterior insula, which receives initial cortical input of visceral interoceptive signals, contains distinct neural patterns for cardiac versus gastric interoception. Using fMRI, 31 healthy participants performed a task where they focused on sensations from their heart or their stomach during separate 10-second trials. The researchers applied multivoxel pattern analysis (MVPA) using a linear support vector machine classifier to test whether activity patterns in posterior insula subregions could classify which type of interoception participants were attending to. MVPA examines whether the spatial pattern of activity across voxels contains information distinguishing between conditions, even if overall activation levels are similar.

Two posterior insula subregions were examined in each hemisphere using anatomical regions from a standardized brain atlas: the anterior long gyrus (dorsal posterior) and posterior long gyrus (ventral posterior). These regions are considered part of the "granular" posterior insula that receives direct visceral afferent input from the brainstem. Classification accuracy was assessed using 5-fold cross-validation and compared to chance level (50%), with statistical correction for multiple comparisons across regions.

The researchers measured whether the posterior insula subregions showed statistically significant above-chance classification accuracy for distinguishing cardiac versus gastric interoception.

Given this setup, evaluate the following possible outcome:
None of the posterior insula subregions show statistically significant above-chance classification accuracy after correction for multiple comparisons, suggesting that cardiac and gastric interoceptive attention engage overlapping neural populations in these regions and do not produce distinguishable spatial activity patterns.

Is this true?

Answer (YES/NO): YES